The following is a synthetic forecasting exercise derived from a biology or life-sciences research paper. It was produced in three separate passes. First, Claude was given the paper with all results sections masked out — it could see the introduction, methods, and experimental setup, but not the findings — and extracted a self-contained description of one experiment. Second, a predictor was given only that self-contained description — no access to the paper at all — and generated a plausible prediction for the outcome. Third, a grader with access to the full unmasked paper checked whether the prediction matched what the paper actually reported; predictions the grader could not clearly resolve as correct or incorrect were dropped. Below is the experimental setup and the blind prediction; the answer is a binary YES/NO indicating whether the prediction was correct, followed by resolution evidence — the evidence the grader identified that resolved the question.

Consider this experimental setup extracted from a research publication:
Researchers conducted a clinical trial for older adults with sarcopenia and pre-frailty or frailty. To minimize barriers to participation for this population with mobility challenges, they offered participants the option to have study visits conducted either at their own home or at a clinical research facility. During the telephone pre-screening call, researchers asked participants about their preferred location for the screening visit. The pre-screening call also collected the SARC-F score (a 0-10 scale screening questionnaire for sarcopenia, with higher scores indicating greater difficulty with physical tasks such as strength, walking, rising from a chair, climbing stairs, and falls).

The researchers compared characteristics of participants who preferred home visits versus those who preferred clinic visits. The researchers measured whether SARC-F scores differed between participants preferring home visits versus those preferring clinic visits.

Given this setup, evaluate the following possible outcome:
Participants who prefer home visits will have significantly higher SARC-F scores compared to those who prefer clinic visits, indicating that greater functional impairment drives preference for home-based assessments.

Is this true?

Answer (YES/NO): YES